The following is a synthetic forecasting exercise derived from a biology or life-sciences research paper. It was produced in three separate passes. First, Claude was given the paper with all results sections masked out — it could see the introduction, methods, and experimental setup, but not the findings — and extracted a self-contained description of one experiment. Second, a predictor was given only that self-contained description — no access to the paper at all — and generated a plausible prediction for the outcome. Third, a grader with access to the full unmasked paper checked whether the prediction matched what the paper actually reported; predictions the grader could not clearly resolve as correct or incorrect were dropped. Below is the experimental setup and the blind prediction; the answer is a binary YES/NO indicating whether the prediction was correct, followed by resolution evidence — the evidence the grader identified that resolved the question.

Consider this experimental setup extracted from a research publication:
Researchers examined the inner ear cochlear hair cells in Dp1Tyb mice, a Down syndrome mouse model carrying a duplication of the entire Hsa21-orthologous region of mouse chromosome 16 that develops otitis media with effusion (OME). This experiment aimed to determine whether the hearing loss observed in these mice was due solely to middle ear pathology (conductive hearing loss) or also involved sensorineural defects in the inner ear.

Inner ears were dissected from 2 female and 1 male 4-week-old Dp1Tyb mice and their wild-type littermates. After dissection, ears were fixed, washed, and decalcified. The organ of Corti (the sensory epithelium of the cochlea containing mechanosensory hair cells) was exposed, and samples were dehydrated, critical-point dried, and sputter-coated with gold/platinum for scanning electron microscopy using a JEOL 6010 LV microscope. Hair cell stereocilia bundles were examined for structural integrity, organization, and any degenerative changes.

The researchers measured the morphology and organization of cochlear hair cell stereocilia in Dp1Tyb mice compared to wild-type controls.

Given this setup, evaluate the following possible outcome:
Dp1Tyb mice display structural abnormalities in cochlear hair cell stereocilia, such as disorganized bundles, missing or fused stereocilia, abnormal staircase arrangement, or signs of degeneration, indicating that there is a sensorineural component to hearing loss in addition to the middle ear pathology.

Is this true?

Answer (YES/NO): NO